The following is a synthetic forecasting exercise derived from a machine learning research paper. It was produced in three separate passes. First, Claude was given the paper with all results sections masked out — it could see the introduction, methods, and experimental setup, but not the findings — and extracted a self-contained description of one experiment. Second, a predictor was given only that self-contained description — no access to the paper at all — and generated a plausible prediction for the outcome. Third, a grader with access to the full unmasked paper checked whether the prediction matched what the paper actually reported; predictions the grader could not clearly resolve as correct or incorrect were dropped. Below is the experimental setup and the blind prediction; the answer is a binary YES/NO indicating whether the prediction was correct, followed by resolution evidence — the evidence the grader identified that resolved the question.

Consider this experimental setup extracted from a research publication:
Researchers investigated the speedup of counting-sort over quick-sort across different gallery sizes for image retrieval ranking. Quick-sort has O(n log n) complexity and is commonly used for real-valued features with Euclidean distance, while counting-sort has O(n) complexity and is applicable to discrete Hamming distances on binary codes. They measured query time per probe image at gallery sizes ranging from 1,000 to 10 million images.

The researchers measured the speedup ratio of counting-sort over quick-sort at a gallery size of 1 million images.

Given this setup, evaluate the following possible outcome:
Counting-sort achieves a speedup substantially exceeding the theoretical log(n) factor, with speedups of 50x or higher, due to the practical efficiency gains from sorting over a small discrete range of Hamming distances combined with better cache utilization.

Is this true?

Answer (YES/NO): NO